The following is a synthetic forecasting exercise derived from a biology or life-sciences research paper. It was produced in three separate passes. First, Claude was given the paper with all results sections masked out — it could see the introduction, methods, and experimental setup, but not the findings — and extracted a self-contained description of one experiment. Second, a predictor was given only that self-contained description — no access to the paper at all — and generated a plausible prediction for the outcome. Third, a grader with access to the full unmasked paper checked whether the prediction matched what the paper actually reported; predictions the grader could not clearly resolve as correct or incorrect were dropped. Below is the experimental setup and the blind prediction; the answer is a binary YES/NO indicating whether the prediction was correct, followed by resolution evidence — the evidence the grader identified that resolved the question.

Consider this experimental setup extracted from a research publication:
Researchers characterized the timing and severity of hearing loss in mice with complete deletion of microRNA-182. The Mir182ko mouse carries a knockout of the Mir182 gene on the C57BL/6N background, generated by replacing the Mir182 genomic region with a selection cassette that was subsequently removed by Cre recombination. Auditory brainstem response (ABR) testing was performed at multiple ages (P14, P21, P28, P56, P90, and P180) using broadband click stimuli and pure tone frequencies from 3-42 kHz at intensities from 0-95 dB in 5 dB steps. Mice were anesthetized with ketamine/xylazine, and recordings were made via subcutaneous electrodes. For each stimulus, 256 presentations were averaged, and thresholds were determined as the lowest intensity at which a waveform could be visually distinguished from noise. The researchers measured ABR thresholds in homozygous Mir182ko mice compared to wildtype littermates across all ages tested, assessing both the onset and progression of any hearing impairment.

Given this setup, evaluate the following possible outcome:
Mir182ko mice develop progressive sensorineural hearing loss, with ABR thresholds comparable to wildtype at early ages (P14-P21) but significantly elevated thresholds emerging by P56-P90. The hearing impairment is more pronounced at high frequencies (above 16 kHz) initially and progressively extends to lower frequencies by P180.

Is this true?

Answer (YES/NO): NO